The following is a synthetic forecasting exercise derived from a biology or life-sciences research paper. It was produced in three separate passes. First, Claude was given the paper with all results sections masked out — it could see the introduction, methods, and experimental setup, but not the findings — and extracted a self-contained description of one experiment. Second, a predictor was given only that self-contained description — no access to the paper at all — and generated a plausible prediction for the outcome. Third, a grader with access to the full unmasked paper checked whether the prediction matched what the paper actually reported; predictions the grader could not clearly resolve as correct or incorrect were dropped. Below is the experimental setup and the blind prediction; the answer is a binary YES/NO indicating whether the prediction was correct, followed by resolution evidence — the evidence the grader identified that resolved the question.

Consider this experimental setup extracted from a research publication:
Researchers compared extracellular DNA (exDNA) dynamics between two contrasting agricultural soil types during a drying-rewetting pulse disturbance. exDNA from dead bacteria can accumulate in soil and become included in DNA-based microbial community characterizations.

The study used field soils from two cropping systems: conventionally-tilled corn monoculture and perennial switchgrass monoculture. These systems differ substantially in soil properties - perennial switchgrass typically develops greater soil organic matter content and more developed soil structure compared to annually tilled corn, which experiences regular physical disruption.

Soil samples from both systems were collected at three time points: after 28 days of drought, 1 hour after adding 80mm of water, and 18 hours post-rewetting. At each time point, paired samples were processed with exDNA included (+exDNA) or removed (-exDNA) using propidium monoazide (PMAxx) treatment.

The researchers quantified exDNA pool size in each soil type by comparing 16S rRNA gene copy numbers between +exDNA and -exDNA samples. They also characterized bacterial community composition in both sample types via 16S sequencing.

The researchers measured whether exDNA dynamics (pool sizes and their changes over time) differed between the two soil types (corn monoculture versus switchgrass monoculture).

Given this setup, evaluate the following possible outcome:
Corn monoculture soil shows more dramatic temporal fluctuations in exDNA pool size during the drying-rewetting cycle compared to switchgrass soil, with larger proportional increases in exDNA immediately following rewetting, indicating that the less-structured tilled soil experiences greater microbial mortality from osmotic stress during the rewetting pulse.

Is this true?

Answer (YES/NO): NO